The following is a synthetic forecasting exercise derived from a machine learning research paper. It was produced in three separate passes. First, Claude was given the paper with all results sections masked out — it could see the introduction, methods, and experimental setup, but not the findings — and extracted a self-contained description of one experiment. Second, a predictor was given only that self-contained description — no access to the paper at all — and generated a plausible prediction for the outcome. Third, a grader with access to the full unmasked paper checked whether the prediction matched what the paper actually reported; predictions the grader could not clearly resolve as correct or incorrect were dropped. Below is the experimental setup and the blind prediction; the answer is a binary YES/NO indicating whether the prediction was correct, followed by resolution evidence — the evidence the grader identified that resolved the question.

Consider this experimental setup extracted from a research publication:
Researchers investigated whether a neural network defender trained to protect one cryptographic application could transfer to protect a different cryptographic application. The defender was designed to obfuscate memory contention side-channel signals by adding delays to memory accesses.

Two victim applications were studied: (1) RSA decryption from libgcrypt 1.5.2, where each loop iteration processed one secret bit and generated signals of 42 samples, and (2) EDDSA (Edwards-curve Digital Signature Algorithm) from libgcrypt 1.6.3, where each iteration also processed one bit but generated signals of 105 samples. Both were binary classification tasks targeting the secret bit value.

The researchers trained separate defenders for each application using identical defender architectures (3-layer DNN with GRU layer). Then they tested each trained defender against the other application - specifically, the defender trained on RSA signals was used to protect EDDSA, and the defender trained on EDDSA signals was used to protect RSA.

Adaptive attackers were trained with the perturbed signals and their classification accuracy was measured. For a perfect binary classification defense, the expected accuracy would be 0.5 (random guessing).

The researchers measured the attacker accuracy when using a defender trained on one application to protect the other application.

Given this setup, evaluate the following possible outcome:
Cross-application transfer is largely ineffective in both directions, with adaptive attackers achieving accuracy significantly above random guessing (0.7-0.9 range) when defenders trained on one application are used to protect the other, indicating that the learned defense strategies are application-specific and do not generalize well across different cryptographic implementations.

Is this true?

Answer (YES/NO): NO